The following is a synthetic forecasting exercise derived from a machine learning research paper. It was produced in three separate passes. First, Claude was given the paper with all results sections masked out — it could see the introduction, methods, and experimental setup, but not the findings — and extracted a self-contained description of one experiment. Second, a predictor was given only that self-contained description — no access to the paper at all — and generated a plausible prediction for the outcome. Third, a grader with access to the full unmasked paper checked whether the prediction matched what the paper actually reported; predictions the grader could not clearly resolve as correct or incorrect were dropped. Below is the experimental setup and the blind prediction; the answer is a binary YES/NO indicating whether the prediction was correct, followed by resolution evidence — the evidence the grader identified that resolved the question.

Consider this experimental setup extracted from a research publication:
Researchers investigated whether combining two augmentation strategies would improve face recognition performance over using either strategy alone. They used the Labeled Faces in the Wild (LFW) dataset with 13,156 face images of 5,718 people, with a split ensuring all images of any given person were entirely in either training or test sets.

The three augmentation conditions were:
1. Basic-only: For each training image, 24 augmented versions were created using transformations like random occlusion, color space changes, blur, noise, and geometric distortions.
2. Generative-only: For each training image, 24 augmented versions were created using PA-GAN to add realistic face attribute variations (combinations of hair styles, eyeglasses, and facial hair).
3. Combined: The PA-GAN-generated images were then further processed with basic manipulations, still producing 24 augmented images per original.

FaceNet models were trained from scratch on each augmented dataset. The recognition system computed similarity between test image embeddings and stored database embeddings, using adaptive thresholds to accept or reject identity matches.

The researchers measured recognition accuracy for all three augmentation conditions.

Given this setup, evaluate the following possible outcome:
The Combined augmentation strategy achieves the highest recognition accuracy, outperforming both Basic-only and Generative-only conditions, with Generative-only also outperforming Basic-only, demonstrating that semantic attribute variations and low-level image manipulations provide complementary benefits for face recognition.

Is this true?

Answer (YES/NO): NO